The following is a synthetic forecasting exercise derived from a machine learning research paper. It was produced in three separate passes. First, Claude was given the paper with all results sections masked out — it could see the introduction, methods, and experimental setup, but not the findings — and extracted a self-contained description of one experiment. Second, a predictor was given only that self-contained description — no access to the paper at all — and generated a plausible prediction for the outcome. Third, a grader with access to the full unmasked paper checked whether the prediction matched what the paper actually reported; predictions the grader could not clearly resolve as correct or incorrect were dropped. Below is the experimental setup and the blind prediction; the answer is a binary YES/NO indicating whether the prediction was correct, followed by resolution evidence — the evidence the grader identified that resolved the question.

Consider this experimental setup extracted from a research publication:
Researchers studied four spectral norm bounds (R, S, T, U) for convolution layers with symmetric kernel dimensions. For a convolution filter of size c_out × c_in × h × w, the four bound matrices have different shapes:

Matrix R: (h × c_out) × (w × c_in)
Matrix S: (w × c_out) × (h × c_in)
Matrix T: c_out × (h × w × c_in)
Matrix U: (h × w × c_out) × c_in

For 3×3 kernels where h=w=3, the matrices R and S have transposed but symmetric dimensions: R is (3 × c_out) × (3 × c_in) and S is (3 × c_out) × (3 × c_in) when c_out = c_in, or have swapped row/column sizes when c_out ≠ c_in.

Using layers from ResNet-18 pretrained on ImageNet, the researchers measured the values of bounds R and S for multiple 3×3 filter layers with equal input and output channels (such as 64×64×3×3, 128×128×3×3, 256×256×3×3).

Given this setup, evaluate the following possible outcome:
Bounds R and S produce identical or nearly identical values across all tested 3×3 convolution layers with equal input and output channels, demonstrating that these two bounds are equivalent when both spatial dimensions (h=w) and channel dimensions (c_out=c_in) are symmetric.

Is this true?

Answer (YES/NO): NO